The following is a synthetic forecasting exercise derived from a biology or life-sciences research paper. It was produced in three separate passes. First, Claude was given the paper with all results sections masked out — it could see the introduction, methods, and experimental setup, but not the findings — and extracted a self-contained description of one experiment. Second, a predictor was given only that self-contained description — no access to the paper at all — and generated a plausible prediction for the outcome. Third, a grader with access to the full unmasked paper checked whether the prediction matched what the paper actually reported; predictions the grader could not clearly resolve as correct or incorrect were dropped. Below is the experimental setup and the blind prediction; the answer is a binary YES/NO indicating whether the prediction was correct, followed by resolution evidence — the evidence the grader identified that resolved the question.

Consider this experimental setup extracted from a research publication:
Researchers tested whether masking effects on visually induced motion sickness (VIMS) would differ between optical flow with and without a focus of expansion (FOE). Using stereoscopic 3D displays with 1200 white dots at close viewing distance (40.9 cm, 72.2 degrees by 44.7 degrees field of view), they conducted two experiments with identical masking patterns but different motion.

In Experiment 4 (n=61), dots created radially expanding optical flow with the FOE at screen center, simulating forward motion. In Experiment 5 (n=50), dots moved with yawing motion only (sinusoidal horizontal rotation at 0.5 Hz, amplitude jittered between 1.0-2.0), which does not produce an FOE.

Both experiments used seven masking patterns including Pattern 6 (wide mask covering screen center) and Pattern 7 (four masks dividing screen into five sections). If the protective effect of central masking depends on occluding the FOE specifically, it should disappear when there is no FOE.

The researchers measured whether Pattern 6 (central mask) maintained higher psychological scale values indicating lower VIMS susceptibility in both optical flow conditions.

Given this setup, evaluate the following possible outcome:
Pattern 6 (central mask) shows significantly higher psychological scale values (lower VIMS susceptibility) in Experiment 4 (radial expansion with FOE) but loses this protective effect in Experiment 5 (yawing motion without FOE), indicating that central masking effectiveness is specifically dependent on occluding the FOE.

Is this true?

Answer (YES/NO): NO